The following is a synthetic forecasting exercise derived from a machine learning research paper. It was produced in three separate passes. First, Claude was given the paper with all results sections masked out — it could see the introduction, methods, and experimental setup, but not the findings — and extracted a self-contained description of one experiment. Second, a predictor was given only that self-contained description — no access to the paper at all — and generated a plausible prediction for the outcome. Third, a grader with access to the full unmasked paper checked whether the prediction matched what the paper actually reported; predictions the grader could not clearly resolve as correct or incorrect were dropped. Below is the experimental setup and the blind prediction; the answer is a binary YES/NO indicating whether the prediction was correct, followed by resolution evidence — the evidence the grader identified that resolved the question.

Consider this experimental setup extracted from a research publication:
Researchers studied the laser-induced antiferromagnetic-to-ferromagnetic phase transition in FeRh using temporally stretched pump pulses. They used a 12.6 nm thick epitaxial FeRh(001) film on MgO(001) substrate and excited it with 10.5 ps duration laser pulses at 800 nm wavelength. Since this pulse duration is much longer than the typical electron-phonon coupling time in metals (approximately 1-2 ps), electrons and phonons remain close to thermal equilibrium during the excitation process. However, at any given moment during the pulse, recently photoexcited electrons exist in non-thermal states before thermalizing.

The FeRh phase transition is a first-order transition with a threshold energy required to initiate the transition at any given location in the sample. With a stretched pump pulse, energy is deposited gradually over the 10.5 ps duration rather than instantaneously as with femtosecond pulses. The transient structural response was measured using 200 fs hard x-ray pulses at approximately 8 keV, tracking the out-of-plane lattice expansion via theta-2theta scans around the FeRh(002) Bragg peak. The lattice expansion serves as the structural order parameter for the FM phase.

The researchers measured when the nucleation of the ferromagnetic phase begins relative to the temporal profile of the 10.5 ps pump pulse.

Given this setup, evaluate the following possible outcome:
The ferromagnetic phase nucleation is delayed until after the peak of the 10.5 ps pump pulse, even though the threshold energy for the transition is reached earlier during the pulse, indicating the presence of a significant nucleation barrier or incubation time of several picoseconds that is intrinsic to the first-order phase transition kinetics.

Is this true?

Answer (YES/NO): NO